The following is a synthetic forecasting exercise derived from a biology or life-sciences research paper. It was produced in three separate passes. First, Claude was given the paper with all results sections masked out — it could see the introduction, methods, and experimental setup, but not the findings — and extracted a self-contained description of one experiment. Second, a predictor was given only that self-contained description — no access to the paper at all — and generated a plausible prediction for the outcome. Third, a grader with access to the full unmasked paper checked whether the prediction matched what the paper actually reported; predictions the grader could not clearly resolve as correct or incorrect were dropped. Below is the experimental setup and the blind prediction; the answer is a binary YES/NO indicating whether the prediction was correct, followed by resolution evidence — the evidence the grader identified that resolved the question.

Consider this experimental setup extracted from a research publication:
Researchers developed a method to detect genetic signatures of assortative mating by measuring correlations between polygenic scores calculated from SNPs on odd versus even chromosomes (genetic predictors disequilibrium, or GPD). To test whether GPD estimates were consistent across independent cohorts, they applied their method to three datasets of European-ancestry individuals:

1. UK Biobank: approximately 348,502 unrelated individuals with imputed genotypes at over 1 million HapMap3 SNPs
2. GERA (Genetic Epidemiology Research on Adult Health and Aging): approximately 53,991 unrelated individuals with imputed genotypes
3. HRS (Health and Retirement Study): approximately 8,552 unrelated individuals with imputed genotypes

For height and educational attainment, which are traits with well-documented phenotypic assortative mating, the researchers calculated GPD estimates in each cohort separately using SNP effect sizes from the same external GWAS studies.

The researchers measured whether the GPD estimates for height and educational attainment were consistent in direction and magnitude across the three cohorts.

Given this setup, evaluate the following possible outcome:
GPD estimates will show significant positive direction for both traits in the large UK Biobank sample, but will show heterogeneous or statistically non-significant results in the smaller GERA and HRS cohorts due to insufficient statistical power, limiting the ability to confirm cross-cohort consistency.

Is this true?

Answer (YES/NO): NO